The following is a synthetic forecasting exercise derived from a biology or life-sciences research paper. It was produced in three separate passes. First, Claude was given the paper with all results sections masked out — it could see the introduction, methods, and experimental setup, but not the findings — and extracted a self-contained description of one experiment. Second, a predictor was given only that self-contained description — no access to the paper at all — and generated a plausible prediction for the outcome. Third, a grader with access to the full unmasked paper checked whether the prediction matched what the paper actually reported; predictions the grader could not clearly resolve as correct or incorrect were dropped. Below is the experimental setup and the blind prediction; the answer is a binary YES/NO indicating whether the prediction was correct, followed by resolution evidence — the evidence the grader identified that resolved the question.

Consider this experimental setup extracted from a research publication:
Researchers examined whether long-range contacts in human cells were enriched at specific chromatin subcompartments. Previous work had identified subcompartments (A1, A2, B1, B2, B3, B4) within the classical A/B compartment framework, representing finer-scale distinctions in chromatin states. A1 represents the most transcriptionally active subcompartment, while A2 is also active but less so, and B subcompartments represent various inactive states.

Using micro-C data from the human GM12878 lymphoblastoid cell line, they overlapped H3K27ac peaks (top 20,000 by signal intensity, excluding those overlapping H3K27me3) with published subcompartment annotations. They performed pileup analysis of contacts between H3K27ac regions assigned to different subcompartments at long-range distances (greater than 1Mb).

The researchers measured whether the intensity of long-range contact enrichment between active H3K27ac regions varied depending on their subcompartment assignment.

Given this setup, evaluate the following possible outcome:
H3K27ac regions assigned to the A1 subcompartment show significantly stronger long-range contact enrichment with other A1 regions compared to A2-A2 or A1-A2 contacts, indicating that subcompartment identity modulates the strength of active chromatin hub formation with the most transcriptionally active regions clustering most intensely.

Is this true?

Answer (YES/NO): NO